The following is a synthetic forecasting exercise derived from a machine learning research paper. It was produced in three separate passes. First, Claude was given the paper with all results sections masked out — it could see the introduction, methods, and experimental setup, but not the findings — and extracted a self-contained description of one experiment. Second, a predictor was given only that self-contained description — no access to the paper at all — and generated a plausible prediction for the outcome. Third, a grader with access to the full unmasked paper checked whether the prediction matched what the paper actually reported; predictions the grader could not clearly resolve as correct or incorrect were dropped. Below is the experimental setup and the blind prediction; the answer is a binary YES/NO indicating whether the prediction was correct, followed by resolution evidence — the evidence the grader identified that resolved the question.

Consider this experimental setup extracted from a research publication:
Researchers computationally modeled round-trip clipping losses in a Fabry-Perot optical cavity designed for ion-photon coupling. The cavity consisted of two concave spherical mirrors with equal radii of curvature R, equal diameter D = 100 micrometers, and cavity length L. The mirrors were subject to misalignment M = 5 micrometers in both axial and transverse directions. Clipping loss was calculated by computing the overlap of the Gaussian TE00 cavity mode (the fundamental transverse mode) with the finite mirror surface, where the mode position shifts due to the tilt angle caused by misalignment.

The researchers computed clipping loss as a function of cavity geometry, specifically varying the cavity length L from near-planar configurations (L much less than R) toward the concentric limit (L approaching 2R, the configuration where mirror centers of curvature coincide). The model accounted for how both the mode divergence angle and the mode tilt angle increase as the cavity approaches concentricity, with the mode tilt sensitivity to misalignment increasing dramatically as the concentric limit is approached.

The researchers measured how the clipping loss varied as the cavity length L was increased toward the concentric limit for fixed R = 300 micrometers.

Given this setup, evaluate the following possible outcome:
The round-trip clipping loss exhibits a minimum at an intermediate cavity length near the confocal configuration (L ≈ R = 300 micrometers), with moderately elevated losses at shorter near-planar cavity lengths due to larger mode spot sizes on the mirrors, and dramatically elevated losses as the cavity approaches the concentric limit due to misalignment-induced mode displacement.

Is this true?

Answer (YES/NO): NO